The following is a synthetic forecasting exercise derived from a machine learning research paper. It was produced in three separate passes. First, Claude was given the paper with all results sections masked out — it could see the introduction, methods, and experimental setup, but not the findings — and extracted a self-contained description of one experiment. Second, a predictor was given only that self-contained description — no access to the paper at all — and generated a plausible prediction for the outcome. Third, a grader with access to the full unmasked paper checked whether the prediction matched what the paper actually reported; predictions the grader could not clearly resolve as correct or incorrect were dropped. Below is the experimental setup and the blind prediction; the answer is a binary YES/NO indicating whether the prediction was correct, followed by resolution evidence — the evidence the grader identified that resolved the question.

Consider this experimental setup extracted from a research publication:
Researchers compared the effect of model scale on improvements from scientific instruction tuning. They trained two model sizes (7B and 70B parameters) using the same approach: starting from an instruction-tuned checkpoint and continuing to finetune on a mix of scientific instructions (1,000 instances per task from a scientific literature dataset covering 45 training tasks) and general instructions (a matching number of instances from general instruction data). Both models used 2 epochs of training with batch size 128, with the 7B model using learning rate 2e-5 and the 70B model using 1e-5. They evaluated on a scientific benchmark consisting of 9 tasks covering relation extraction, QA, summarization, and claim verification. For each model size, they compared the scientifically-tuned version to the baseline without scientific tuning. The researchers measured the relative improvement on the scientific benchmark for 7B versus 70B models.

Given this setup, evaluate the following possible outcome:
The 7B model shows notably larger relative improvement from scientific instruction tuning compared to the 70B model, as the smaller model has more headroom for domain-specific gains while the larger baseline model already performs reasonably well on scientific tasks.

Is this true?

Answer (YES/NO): YES